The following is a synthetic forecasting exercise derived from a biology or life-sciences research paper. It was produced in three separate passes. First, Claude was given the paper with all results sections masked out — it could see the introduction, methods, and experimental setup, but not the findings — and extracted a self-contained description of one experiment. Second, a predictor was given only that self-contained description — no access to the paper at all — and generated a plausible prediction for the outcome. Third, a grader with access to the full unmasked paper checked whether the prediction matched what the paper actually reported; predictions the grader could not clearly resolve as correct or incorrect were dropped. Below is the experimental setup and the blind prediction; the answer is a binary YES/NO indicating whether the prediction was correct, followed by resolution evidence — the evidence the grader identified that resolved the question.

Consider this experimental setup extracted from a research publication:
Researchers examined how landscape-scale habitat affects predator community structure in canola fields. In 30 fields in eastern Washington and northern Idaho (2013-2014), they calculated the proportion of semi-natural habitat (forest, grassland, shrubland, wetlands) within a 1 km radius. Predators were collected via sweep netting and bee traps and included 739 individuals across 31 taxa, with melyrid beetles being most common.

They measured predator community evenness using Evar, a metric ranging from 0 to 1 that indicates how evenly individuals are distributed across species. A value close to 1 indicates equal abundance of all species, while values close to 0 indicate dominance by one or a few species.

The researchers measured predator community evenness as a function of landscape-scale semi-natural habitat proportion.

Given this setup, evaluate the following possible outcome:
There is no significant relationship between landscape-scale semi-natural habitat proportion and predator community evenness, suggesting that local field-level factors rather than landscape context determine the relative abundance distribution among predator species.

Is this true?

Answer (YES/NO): NO